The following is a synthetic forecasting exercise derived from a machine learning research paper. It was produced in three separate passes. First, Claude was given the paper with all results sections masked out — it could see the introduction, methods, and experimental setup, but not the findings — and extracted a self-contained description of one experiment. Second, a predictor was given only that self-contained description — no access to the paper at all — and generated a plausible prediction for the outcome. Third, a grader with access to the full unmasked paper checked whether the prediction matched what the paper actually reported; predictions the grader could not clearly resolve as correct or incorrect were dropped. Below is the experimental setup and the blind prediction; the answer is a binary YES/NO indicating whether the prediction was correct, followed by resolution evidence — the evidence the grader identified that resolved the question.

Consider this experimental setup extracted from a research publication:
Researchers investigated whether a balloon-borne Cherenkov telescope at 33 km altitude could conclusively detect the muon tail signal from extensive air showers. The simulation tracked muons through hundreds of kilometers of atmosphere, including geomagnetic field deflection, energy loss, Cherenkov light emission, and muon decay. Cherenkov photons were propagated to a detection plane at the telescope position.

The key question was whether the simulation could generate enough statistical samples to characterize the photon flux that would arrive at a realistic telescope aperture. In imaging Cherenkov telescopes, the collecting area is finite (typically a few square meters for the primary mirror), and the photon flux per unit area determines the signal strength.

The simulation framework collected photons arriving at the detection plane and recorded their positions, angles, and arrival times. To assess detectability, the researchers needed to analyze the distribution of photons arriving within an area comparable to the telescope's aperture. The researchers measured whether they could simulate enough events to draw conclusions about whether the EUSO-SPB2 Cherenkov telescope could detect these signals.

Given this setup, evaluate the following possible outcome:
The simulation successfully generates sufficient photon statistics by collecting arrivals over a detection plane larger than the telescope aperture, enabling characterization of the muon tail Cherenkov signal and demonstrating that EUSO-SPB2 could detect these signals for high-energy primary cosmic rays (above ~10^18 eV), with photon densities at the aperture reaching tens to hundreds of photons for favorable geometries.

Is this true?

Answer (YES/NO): NO